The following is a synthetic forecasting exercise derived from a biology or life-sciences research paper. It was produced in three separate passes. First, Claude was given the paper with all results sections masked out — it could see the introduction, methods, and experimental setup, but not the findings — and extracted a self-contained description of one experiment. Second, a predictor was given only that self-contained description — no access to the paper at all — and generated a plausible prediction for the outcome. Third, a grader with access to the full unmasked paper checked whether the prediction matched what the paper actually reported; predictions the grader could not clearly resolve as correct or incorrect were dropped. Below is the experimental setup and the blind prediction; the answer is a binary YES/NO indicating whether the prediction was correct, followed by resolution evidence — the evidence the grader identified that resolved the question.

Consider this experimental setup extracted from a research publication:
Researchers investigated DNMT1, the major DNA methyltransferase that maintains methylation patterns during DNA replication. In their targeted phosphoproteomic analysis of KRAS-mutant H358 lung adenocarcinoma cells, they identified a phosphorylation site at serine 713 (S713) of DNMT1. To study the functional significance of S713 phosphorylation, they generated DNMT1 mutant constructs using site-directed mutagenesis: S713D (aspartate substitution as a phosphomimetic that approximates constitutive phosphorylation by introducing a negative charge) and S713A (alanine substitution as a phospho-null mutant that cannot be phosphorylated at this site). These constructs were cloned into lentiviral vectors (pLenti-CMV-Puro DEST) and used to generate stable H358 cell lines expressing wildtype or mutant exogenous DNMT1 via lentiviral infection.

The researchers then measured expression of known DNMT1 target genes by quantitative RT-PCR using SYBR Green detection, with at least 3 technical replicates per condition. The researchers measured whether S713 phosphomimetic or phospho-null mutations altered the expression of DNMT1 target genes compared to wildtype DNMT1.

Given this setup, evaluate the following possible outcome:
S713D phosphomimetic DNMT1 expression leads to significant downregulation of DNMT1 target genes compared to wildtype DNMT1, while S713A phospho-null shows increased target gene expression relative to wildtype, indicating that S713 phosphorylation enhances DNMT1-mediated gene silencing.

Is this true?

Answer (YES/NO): NO